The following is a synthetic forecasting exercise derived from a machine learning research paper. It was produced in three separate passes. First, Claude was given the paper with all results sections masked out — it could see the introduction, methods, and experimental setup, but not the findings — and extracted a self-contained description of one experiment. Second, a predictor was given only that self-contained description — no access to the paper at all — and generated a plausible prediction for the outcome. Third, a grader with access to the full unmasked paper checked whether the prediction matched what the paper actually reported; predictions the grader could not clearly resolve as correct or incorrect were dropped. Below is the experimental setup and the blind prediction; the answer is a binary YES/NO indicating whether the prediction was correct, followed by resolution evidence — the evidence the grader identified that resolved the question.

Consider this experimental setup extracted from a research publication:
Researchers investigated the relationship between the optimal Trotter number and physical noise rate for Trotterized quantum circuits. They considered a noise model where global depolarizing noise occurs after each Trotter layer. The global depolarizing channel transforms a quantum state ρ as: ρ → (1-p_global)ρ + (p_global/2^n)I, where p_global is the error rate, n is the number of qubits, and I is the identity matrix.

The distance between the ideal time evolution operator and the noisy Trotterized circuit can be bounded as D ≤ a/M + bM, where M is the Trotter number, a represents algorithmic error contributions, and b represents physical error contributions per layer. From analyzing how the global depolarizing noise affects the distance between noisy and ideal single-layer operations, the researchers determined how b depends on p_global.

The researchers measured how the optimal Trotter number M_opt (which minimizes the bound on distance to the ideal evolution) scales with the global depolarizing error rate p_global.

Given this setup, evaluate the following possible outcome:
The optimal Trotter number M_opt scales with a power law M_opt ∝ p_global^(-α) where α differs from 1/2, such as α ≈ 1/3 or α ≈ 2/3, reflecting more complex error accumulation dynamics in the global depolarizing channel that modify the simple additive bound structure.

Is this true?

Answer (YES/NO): NO